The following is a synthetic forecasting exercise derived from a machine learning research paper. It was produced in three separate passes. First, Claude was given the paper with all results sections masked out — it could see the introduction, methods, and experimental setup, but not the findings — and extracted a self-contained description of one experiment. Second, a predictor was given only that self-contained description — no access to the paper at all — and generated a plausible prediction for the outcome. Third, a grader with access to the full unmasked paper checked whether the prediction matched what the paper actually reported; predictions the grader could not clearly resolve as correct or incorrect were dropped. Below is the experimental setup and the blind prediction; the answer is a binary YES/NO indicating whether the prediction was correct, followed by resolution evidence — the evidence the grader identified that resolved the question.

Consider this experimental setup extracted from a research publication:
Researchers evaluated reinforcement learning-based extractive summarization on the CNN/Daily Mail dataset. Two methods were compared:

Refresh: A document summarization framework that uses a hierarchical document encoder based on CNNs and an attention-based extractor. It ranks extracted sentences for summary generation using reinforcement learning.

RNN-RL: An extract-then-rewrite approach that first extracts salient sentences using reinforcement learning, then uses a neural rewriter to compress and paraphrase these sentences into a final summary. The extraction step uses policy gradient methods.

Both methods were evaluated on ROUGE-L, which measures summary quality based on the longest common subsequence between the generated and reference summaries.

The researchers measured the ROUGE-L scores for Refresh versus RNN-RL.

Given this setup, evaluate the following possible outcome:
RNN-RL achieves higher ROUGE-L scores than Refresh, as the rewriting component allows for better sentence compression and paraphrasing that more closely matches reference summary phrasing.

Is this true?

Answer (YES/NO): YES